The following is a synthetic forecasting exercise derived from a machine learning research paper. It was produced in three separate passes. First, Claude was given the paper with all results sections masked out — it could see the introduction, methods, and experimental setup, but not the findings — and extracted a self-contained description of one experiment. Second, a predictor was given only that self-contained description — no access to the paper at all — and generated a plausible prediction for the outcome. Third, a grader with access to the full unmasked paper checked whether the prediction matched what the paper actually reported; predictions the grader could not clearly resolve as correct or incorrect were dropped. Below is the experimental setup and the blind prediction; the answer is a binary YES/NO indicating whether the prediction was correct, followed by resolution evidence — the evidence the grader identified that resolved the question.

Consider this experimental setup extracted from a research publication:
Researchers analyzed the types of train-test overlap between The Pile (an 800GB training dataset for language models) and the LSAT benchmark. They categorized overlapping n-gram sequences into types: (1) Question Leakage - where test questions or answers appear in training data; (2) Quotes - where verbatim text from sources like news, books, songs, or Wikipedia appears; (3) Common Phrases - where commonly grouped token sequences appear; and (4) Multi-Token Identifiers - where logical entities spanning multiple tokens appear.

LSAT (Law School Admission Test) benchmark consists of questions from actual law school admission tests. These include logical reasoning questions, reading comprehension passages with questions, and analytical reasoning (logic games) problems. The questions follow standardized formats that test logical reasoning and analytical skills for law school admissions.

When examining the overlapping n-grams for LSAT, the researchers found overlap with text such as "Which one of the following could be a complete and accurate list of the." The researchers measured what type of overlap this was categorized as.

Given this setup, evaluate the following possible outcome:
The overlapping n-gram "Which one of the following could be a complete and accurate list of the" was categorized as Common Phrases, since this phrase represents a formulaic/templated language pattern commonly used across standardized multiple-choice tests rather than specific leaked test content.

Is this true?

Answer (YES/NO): NO